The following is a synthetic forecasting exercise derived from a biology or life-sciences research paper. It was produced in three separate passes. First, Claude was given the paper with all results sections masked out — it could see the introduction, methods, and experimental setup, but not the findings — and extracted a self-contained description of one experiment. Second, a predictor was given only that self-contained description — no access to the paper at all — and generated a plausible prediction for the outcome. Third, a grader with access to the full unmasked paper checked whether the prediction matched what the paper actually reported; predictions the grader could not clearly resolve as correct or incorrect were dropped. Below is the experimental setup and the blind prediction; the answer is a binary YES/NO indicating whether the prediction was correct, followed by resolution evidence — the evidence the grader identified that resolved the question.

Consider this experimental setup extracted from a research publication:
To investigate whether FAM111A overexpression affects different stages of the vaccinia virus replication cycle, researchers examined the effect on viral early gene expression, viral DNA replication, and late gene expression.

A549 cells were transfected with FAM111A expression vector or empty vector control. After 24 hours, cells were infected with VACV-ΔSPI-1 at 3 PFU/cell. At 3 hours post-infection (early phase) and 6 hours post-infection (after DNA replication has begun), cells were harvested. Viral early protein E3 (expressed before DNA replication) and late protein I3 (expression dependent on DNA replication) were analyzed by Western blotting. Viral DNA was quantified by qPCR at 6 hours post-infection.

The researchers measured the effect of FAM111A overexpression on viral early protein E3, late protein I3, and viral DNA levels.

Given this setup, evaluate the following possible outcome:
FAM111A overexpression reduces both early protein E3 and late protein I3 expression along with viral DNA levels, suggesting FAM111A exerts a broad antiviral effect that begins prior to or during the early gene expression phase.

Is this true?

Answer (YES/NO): NO